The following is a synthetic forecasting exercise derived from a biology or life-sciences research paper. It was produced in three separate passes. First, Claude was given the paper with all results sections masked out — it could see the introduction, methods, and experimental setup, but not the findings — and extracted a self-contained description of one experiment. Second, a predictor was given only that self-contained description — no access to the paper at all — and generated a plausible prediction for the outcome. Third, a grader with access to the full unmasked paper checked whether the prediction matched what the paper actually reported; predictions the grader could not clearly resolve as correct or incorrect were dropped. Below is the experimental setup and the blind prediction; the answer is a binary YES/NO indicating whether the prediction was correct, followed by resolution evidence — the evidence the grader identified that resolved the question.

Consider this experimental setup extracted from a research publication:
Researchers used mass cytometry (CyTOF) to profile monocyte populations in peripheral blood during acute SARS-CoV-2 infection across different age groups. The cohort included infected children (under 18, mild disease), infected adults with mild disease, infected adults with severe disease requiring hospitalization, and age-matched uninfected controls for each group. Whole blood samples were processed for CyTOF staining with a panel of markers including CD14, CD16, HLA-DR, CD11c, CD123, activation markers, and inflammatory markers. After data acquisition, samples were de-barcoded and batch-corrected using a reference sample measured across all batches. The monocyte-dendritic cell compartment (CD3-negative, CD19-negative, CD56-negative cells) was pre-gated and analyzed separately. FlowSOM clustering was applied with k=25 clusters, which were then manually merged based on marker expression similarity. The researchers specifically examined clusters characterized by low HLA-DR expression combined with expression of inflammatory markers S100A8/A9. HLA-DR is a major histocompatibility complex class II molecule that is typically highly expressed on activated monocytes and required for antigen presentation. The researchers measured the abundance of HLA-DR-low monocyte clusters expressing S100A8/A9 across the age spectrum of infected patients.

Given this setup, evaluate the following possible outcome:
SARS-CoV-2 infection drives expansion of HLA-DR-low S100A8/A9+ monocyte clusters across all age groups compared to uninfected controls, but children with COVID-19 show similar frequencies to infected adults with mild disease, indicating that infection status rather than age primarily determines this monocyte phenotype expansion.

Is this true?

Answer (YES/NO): NO